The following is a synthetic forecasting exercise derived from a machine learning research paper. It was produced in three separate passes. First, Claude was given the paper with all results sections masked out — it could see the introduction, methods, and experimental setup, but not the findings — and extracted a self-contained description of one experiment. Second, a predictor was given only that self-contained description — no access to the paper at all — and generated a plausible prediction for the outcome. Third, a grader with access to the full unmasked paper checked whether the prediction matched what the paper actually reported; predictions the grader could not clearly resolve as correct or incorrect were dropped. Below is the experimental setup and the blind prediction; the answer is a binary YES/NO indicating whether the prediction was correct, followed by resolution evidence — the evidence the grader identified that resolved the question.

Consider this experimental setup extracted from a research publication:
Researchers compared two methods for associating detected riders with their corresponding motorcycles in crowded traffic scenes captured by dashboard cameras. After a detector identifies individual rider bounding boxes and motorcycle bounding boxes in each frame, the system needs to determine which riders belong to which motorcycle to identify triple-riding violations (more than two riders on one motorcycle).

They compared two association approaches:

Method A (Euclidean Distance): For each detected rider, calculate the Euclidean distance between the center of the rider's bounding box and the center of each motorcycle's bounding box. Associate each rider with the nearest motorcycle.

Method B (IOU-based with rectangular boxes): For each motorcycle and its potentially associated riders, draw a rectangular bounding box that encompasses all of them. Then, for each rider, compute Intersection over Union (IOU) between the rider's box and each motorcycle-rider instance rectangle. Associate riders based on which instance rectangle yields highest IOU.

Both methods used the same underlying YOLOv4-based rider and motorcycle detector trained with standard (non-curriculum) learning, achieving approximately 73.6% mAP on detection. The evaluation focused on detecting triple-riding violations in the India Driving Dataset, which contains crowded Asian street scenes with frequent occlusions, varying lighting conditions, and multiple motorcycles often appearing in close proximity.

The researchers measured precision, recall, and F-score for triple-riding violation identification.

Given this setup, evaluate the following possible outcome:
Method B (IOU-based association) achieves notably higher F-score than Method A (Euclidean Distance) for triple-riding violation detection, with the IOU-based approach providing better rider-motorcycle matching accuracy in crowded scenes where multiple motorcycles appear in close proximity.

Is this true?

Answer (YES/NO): YES